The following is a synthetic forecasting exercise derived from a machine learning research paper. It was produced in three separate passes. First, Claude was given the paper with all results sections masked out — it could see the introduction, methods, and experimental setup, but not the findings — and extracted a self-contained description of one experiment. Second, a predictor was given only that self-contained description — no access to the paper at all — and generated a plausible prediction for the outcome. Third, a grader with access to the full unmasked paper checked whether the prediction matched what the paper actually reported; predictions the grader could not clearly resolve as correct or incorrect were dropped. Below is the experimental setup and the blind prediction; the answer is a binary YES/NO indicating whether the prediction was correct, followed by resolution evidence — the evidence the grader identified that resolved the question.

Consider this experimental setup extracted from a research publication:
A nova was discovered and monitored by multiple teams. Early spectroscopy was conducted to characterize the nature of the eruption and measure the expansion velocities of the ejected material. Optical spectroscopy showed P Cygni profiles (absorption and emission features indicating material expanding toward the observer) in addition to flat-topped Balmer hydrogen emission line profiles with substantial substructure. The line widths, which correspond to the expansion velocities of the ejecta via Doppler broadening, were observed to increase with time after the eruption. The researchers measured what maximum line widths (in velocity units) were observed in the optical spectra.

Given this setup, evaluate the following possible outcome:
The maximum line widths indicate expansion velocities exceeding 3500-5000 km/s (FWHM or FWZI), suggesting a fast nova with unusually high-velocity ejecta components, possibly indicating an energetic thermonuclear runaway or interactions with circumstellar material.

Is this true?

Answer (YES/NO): YES